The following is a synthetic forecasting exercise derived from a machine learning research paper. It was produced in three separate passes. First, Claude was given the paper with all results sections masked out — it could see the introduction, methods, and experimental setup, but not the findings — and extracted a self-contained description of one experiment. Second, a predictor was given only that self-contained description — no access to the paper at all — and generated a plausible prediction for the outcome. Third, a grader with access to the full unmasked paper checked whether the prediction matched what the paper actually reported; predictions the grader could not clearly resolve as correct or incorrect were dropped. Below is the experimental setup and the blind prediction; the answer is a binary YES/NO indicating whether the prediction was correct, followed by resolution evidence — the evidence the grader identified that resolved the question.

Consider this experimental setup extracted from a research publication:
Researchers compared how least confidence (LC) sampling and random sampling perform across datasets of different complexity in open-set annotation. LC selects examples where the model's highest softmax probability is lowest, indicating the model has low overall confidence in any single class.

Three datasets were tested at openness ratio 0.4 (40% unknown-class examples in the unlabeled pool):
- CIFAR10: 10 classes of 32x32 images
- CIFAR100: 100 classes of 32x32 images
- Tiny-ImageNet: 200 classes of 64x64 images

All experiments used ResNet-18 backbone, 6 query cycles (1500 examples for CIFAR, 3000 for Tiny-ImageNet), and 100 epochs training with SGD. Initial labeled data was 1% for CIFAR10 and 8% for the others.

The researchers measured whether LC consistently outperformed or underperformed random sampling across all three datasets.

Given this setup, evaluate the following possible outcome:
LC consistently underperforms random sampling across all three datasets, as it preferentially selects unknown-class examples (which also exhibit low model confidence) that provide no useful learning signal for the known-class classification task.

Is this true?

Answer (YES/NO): YES